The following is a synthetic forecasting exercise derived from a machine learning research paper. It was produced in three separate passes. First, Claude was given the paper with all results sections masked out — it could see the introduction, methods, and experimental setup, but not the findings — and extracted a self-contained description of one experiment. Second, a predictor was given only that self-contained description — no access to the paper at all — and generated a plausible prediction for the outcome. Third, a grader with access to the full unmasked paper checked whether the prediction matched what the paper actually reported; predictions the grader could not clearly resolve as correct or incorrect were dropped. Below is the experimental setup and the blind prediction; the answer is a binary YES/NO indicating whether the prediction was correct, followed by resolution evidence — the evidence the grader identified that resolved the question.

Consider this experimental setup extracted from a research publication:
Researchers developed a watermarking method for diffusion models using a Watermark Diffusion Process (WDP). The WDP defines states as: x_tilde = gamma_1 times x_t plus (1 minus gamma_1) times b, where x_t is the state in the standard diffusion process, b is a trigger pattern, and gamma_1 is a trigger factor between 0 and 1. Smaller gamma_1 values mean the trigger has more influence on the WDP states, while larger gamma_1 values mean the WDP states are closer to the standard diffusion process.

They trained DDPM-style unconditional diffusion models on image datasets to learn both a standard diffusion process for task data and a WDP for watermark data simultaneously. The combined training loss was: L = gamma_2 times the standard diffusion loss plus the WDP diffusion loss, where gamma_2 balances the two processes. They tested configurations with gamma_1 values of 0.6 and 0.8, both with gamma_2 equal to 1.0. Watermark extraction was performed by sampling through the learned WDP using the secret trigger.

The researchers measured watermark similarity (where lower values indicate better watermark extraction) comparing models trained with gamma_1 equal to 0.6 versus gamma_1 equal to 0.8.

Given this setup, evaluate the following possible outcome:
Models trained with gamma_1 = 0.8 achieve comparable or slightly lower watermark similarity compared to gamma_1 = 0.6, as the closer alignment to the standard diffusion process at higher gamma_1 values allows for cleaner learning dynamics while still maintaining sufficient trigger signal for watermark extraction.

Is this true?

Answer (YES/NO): NO